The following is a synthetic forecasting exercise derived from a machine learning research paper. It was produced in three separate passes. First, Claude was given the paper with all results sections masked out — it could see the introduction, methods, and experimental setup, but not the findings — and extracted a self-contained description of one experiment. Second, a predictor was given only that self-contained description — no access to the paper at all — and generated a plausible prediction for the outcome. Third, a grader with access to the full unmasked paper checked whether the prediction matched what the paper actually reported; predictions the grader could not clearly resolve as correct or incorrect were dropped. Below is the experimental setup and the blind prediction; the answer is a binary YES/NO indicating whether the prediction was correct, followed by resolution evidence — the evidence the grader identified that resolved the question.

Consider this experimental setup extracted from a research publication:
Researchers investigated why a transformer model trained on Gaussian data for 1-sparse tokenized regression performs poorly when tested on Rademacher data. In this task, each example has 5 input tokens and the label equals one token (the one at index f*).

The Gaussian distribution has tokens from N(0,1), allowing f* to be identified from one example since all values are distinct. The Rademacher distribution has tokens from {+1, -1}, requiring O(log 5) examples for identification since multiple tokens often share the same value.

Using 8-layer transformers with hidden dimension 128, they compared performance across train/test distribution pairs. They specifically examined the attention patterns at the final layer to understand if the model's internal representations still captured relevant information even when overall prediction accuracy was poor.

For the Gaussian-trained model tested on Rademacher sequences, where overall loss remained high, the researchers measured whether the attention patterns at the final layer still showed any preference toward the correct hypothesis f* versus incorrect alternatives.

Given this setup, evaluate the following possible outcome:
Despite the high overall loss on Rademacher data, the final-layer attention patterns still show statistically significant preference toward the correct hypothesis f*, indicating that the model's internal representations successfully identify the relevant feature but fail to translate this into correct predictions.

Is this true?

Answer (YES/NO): YES